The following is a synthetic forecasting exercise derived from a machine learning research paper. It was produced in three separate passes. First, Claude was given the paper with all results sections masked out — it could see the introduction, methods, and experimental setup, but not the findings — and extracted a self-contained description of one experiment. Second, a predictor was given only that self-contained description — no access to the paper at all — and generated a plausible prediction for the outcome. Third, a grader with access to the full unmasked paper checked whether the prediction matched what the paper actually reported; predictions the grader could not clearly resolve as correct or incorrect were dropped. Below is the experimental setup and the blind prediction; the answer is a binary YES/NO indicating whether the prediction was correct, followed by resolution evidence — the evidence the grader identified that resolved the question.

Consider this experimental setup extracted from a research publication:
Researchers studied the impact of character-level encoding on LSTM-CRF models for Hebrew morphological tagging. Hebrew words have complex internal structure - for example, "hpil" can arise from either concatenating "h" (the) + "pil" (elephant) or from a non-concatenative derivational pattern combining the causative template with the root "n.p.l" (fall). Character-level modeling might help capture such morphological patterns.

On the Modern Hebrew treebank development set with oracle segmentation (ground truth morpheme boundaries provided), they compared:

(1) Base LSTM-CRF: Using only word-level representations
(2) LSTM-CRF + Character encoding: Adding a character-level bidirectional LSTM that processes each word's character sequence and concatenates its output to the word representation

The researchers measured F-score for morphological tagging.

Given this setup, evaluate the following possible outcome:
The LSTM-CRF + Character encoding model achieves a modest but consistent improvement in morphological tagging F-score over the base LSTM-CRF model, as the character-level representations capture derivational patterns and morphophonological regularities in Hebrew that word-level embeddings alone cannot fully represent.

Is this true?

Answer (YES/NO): YES